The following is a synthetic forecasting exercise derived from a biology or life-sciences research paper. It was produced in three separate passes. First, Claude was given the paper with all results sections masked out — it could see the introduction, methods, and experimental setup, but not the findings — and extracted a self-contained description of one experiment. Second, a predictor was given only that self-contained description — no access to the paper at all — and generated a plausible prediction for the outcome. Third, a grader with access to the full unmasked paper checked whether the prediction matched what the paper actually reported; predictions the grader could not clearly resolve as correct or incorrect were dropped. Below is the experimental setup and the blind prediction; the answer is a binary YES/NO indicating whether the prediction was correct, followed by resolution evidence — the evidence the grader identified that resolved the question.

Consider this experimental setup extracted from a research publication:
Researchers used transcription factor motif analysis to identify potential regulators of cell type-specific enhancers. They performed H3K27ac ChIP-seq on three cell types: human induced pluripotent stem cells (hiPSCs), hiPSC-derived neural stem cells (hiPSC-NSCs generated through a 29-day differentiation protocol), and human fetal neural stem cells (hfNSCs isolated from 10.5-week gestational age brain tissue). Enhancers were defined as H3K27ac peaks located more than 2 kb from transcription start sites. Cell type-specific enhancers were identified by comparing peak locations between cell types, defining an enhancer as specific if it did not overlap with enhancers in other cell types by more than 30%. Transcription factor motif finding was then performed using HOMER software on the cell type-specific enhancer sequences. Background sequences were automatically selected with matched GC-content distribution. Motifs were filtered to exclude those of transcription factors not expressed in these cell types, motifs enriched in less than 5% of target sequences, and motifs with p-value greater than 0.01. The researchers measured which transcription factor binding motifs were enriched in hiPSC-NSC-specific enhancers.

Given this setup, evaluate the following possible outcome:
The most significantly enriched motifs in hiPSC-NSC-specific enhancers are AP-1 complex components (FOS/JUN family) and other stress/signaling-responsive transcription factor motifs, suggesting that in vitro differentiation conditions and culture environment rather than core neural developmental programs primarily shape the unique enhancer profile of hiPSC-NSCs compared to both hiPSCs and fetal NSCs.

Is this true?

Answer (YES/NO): NO